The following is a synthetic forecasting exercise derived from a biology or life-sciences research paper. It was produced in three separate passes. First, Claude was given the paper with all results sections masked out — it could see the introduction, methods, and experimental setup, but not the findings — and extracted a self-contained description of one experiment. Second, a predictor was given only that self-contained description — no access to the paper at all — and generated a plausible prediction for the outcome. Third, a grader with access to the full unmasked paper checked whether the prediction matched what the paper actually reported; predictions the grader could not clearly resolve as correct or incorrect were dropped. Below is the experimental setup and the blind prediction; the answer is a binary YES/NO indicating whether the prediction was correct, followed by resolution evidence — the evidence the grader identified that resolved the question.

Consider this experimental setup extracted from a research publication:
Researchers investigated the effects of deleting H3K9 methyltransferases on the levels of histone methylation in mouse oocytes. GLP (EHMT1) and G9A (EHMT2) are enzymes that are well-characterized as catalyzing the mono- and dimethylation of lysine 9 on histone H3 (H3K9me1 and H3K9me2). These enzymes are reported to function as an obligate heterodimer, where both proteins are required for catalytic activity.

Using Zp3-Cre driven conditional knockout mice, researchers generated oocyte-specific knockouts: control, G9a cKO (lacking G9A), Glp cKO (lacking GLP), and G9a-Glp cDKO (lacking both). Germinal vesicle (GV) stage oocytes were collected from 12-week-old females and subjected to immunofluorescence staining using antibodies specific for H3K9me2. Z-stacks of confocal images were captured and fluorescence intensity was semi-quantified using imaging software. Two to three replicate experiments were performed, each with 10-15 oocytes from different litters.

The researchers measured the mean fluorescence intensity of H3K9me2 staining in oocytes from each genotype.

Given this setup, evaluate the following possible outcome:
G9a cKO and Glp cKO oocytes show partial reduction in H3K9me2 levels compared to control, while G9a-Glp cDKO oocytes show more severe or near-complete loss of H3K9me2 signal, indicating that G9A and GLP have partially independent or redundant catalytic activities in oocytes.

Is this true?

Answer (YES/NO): NO